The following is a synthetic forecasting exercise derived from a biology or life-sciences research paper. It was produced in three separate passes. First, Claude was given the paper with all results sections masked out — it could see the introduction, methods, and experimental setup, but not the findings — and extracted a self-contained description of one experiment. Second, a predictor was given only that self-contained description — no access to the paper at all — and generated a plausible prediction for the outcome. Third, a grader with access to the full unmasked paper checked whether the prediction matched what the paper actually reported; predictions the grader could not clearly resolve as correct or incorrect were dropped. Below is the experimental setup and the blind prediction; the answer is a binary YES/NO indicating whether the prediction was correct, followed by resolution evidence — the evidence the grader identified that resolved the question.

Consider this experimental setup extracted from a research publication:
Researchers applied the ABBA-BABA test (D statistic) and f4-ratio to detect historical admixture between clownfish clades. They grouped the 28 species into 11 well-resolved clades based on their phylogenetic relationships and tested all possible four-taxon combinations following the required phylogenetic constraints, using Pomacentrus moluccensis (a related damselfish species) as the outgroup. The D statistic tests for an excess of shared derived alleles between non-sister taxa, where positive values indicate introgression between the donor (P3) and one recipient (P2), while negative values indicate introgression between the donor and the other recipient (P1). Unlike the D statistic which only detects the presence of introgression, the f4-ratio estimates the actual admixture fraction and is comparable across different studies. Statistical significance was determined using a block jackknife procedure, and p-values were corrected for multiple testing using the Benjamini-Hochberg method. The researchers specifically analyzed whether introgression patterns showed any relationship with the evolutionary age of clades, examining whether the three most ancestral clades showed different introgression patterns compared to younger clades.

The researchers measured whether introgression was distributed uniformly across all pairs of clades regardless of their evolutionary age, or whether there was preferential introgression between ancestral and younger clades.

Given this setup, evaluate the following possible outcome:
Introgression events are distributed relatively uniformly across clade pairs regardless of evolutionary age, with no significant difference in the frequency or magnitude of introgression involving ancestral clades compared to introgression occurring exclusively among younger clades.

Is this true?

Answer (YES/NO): NO